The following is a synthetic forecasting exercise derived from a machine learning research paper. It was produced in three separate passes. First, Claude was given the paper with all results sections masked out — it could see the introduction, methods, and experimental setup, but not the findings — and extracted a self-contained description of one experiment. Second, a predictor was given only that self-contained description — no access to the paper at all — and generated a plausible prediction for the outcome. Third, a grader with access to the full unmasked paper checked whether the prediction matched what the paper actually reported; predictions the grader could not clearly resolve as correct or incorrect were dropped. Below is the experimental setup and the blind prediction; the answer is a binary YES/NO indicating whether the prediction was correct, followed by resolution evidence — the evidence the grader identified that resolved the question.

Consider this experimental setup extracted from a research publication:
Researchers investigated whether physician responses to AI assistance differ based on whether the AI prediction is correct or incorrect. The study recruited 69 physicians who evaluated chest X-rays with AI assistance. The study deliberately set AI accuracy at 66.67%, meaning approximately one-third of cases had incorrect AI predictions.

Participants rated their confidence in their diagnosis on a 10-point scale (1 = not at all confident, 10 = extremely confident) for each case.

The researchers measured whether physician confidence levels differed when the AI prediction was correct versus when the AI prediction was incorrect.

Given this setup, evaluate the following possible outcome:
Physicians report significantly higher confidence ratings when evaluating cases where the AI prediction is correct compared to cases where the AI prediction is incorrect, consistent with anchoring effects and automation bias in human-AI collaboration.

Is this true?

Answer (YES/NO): NO